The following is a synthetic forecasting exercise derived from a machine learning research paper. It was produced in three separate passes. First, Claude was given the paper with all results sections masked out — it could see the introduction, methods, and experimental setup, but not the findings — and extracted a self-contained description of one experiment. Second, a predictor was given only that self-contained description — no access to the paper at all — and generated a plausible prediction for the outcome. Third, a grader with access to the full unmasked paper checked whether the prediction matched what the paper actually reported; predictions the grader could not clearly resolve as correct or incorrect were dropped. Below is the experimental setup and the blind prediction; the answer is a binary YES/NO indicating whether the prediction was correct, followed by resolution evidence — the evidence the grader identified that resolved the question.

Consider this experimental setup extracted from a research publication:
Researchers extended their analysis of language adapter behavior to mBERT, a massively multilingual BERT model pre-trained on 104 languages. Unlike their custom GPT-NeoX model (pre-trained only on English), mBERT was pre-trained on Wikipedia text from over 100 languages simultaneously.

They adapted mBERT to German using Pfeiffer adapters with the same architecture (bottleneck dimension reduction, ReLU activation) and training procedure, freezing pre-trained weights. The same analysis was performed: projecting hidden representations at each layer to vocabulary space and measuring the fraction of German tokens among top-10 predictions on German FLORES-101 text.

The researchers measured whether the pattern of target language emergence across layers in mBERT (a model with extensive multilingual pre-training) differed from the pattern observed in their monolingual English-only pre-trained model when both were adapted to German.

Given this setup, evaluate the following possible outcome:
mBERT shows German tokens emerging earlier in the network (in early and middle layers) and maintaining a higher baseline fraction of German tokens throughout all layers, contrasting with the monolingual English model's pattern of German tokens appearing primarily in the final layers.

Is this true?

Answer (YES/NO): YES